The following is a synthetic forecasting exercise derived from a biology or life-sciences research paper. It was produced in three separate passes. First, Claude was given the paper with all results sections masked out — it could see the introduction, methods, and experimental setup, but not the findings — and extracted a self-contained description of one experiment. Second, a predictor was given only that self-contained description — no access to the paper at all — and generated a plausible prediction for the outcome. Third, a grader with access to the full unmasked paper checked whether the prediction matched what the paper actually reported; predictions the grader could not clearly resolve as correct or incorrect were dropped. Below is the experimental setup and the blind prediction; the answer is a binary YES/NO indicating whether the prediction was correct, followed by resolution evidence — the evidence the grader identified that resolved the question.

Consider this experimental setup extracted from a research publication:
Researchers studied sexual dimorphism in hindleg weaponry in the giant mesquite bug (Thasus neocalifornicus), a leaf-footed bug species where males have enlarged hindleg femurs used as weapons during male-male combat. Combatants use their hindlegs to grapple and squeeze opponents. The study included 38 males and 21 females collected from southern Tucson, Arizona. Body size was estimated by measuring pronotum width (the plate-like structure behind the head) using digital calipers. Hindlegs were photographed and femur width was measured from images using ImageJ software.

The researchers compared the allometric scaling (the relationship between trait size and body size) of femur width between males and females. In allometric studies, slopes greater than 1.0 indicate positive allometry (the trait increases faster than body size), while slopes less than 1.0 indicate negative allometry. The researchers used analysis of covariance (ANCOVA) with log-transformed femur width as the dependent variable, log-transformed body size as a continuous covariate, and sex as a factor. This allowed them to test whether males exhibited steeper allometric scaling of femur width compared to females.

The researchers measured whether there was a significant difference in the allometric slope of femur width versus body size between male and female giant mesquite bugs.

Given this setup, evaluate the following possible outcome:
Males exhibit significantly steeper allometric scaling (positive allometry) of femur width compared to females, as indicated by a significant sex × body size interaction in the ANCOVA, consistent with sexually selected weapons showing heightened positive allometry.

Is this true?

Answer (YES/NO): NO